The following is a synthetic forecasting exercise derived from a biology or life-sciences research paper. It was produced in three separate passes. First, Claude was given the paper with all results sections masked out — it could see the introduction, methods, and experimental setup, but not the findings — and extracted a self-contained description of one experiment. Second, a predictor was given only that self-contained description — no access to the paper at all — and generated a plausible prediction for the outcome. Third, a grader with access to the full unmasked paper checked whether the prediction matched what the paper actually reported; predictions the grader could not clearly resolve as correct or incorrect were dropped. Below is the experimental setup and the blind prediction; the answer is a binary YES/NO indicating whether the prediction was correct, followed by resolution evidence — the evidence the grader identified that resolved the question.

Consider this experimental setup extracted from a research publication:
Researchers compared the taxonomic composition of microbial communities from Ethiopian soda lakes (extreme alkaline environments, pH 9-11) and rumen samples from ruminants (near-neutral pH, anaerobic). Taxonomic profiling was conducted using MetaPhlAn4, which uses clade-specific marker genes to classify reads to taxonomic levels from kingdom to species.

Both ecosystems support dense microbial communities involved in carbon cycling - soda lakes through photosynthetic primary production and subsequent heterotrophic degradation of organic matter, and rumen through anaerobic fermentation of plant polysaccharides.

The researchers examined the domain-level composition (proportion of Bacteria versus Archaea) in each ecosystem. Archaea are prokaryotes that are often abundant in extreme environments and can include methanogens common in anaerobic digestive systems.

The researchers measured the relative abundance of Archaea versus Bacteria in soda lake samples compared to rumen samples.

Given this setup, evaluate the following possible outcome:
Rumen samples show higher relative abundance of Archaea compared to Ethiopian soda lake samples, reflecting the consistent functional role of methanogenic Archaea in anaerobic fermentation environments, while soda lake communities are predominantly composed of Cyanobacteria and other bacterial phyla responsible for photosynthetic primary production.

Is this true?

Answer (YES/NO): NO